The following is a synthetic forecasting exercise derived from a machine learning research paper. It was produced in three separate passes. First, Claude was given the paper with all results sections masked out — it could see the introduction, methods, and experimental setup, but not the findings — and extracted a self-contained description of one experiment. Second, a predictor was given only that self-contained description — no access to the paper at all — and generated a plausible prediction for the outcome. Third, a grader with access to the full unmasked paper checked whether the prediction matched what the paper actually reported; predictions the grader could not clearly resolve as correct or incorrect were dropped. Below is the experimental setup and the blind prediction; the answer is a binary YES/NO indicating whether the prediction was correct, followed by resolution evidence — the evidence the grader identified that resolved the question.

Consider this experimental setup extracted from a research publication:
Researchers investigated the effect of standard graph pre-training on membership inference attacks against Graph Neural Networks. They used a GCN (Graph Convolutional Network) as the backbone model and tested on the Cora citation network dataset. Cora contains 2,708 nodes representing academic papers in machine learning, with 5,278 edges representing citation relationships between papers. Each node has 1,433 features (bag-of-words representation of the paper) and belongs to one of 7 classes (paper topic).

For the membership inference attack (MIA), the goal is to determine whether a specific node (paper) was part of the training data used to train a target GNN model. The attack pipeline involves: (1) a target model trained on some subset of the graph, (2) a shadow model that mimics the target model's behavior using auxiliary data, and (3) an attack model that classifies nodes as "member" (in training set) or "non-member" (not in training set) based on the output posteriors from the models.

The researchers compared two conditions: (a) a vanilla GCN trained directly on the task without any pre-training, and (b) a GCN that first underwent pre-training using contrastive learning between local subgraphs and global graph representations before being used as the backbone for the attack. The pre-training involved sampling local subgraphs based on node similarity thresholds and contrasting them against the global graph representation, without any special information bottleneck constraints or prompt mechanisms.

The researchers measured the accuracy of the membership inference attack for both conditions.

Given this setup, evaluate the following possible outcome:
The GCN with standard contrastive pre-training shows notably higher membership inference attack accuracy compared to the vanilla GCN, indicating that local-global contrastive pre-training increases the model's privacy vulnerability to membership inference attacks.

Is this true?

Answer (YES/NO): NO